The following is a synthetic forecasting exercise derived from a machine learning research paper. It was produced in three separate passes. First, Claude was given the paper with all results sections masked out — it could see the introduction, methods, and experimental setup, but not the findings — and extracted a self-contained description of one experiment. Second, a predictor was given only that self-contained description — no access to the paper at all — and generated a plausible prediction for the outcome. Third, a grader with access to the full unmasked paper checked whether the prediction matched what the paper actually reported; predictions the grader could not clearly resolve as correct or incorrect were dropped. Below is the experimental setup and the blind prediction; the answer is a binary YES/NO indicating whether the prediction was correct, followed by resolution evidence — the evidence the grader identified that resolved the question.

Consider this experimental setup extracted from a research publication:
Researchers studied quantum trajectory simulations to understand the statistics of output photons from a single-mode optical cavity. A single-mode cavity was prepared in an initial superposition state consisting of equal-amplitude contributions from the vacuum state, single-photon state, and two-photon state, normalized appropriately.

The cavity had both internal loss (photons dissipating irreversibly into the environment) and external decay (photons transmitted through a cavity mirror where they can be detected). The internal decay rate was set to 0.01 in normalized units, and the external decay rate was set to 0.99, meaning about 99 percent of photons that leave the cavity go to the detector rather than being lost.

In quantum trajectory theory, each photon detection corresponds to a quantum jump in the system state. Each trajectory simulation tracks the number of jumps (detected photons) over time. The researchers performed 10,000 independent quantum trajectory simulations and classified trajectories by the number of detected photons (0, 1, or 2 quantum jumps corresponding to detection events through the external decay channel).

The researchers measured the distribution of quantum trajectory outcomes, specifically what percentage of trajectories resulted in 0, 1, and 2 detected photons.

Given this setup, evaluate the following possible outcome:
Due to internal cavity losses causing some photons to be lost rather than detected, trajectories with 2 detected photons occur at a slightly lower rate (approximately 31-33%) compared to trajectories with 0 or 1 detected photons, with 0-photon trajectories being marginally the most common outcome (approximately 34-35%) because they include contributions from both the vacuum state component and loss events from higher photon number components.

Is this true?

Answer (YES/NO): NO